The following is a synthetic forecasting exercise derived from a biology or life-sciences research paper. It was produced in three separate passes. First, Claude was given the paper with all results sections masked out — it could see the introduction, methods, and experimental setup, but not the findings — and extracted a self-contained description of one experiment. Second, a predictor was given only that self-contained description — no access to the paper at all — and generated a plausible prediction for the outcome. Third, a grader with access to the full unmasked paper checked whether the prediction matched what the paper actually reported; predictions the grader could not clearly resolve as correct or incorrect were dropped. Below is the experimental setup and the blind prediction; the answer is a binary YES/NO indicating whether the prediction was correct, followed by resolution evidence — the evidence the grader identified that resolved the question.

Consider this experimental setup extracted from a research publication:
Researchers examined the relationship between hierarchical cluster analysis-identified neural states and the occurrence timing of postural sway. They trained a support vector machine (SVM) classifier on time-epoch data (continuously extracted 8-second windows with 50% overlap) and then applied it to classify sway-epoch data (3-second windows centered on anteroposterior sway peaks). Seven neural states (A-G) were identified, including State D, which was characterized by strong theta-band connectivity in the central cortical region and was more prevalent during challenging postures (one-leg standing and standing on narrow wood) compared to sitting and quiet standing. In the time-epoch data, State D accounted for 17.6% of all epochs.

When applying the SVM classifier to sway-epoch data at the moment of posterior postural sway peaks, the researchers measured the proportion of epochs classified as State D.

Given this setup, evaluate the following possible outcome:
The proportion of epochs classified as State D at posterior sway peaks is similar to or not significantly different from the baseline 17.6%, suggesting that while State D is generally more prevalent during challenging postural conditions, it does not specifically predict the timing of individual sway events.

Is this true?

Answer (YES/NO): YES